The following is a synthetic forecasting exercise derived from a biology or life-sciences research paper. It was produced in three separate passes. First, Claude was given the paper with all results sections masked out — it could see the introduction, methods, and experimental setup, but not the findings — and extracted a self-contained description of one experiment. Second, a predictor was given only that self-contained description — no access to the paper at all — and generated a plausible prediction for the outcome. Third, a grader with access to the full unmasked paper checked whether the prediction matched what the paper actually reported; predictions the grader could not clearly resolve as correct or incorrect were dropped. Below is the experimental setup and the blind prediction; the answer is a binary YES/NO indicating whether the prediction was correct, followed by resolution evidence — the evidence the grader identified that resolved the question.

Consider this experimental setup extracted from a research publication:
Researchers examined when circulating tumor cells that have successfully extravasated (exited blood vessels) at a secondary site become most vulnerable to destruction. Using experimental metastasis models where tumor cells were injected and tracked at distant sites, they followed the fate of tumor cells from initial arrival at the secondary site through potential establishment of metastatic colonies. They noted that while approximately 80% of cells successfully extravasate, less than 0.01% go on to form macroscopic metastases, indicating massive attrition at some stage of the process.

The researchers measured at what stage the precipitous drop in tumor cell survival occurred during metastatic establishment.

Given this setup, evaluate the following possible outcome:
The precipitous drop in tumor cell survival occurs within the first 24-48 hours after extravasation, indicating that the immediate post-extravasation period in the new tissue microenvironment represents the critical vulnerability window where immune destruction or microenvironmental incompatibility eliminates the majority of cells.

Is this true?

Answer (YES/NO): NO